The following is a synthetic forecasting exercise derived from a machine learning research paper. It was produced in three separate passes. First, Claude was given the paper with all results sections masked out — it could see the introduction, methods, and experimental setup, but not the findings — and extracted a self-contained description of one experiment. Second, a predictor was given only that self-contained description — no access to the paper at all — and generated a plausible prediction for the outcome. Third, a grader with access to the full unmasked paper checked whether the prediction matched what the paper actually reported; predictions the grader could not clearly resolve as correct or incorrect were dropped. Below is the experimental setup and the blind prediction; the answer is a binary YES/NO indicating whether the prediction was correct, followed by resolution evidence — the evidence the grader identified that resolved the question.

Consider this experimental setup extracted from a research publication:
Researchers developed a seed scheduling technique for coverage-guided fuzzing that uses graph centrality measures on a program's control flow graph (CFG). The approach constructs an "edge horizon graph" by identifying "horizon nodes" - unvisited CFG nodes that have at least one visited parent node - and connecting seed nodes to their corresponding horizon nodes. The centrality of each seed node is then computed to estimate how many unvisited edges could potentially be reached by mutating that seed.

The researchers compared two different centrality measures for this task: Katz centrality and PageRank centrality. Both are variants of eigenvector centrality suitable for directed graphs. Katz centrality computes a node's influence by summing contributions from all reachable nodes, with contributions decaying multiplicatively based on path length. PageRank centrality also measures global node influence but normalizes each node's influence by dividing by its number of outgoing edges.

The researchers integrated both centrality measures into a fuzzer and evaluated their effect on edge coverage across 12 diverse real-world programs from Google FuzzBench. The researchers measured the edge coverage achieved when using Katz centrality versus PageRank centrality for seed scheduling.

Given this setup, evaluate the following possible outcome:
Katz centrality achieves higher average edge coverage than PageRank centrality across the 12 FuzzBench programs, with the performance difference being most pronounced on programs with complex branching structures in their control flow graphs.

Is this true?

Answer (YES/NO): NO